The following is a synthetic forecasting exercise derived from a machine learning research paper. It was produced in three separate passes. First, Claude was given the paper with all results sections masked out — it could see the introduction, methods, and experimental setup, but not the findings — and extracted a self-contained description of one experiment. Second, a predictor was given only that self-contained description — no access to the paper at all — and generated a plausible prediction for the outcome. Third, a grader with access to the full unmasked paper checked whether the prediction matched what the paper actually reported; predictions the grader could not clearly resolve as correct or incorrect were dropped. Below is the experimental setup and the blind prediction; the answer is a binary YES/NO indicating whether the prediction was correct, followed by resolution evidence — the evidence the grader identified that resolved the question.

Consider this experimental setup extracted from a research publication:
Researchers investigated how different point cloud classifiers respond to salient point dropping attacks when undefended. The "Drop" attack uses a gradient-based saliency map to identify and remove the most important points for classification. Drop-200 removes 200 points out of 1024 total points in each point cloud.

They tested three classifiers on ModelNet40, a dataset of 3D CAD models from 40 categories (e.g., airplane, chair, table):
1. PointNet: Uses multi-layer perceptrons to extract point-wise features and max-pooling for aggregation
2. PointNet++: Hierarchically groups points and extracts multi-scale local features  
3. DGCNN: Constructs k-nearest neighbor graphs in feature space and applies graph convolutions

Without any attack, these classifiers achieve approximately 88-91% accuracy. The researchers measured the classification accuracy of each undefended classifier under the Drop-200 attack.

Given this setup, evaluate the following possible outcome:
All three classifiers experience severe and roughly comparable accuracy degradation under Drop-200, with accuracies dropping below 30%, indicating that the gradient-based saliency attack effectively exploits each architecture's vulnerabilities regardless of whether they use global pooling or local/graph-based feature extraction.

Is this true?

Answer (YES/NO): NO